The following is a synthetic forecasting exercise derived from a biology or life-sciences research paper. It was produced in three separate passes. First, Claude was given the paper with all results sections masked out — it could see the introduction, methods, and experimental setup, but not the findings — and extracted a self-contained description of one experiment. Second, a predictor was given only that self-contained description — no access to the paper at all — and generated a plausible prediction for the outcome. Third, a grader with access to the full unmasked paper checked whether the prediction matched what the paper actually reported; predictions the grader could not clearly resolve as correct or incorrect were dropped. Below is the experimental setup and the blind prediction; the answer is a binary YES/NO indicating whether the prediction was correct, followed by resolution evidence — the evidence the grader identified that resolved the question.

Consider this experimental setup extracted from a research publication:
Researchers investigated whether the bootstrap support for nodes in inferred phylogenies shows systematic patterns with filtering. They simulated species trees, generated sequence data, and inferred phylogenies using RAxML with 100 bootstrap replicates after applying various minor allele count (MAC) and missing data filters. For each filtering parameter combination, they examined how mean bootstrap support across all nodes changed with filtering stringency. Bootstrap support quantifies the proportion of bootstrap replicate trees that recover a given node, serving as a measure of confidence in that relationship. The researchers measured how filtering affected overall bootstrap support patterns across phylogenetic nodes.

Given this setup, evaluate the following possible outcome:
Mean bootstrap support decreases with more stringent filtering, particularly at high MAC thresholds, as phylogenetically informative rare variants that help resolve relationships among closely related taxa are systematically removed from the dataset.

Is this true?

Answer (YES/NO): YES